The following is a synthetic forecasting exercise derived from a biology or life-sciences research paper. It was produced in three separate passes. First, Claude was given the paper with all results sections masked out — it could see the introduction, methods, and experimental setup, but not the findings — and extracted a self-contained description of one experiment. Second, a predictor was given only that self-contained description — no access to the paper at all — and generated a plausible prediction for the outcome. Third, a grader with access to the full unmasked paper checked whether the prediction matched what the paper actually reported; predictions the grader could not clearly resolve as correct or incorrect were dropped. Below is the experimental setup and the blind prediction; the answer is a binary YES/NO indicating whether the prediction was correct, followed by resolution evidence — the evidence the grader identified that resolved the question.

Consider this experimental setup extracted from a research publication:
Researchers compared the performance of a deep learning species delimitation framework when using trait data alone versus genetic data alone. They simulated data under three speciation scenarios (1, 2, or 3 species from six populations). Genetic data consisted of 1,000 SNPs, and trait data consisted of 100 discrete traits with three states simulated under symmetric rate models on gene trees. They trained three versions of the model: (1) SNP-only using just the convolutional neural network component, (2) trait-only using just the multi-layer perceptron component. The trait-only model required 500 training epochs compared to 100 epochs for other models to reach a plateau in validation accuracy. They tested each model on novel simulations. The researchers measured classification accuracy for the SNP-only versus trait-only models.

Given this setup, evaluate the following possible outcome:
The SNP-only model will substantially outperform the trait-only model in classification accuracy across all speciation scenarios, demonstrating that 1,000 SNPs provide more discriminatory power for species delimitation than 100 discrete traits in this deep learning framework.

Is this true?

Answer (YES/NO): YES